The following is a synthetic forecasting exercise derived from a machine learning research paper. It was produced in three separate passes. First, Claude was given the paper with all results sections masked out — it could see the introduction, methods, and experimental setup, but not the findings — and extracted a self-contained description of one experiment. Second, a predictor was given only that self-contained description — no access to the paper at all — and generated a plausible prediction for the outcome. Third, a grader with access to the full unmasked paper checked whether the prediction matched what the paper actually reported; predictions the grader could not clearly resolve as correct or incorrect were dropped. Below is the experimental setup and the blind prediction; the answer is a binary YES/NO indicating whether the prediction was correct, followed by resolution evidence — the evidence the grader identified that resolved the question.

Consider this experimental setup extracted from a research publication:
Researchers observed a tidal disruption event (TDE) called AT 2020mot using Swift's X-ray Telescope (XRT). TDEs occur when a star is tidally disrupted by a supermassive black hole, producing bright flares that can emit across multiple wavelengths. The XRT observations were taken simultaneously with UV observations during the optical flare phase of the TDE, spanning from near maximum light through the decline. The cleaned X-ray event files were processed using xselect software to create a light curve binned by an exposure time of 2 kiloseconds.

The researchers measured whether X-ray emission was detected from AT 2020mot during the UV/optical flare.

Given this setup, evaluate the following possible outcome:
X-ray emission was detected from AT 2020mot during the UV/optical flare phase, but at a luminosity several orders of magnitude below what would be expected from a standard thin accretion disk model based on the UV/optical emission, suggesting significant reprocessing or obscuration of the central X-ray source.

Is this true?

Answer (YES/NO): NO